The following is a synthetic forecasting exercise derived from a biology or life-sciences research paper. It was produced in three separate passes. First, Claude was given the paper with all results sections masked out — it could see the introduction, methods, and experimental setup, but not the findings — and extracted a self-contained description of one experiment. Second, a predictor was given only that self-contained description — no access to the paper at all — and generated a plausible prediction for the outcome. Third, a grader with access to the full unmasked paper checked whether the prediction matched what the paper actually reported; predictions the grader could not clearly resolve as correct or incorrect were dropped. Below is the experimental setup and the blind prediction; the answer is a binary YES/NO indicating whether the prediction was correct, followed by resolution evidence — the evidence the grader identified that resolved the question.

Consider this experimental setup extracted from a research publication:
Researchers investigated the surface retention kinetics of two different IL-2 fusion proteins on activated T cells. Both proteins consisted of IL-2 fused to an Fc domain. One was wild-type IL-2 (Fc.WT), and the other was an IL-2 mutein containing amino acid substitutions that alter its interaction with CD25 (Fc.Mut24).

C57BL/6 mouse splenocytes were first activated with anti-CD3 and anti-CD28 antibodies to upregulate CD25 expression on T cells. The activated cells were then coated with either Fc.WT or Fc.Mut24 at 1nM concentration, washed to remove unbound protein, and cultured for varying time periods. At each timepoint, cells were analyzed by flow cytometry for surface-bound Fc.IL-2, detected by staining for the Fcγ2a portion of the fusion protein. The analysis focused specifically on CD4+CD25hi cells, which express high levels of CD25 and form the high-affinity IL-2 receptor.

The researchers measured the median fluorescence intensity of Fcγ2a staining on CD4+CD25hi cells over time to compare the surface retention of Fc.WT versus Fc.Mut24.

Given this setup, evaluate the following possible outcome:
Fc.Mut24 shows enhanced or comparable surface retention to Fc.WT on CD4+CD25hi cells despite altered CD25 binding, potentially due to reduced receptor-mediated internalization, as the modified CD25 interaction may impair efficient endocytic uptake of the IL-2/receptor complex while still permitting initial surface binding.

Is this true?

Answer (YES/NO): YES